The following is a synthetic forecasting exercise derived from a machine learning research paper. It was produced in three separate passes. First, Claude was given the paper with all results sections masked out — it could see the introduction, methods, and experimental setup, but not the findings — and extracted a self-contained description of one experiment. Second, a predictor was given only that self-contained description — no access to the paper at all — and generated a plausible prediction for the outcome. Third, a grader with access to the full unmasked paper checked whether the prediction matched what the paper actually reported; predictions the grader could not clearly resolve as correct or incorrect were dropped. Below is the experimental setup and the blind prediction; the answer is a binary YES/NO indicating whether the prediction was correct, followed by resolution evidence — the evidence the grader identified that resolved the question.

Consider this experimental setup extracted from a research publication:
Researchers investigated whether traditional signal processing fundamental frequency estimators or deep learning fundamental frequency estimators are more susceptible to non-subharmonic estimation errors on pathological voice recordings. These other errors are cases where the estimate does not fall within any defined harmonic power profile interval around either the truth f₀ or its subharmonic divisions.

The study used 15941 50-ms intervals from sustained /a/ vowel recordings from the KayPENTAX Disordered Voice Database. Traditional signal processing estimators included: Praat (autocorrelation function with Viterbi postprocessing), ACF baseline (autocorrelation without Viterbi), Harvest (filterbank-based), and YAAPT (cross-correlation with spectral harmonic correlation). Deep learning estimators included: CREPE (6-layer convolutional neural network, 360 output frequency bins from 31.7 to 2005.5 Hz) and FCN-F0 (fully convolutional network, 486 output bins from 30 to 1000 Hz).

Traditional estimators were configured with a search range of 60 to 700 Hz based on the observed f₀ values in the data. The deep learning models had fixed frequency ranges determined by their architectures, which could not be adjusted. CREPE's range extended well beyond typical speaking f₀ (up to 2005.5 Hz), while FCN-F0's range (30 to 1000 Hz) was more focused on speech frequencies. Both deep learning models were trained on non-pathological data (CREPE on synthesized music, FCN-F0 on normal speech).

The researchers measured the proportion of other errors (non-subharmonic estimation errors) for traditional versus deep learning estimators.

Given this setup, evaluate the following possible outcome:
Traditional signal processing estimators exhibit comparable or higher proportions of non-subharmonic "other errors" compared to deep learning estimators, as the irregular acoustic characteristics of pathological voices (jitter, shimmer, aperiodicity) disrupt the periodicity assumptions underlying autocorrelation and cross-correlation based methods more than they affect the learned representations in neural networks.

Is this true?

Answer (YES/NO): YES